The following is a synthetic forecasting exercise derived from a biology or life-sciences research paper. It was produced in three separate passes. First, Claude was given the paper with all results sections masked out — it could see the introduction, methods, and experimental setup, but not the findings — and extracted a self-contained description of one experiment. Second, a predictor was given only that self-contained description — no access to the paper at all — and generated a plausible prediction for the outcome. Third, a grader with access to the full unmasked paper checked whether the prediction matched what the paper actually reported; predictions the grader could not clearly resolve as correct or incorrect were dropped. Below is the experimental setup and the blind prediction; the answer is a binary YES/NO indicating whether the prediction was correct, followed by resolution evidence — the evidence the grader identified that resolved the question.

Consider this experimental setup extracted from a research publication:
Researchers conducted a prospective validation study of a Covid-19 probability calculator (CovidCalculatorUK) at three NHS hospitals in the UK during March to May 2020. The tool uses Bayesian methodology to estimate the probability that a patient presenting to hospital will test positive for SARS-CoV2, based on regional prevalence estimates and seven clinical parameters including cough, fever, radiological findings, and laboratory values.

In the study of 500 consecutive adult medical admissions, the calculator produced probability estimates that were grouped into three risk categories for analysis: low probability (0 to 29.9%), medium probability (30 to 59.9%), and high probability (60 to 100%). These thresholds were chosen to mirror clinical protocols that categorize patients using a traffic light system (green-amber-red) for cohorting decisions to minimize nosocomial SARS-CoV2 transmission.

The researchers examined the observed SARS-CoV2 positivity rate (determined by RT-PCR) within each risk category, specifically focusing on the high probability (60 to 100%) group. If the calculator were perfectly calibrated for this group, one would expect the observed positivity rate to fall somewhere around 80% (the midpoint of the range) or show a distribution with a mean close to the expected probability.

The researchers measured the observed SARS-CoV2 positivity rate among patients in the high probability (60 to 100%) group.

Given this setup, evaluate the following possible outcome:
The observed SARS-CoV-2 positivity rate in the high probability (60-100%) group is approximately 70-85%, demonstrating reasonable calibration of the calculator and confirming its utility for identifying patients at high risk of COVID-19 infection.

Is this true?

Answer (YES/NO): NO